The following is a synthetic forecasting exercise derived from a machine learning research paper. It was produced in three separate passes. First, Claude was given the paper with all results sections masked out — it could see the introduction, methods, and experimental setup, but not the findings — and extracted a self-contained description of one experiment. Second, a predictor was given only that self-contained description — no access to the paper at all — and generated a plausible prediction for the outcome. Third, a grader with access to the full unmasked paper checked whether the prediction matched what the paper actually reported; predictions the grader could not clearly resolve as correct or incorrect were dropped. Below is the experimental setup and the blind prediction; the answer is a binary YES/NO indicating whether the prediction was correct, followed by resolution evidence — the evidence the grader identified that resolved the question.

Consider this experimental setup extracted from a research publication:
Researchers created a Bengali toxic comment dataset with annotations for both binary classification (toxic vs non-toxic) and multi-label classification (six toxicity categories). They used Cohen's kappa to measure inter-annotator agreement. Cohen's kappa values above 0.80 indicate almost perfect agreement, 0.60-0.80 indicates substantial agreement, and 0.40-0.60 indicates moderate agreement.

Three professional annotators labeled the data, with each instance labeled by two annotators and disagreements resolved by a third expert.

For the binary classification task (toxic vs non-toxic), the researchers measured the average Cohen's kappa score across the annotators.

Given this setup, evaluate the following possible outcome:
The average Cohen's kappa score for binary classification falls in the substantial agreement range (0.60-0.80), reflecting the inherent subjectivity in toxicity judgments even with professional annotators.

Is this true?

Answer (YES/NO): NO